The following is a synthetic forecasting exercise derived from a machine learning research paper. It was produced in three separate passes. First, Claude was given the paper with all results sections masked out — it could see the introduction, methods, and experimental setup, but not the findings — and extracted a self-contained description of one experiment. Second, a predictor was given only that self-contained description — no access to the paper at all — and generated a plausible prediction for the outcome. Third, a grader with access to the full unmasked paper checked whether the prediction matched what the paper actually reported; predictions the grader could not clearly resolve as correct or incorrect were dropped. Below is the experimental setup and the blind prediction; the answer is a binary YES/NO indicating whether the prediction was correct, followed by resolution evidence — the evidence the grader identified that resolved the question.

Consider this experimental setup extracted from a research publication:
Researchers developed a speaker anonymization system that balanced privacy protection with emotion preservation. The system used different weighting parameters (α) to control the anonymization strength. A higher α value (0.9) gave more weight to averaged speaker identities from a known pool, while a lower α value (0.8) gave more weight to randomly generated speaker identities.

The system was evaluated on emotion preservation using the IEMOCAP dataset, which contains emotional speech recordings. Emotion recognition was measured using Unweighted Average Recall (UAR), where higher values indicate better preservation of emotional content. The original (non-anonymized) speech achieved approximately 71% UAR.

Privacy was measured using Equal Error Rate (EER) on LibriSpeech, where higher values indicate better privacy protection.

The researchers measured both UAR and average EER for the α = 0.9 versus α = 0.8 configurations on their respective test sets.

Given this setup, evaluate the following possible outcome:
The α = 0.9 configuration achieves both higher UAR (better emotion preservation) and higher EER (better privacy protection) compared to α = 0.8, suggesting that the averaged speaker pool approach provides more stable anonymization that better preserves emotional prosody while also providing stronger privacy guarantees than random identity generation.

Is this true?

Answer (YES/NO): NO